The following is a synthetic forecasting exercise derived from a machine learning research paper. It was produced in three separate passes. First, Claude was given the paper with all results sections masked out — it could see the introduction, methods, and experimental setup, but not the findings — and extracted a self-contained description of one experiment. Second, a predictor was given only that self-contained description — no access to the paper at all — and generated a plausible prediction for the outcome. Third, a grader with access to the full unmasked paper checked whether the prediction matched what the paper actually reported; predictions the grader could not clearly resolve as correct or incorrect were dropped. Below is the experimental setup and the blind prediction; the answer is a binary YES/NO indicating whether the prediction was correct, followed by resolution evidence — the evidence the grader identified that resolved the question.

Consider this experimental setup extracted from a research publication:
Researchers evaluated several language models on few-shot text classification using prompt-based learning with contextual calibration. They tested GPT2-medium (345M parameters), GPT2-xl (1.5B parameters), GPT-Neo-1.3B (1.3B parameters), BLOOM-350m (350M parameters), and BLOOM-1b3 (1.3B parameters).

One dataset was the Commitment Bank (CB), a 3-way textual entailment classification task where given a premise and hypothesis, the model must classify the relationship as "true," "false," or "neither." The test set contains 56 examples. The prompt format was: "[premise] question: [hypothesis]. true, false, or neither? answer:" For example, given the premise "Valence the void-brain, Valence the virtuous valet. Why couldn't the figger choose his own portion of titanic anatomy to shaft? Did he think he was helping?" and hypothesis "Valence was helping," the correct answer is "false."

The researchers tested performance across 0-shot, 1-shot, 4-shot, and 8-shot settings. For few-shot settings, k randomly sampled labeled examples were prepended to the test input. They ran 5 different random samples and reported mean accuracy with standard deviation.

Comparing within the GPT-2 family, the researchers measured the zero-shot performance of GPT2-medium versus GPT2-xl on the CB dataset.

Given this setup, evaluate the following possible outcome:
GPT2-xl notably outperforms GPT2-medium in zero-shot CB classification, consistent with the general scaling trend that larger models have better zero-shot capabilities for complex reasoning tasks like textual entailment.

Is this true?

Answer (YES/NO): NO